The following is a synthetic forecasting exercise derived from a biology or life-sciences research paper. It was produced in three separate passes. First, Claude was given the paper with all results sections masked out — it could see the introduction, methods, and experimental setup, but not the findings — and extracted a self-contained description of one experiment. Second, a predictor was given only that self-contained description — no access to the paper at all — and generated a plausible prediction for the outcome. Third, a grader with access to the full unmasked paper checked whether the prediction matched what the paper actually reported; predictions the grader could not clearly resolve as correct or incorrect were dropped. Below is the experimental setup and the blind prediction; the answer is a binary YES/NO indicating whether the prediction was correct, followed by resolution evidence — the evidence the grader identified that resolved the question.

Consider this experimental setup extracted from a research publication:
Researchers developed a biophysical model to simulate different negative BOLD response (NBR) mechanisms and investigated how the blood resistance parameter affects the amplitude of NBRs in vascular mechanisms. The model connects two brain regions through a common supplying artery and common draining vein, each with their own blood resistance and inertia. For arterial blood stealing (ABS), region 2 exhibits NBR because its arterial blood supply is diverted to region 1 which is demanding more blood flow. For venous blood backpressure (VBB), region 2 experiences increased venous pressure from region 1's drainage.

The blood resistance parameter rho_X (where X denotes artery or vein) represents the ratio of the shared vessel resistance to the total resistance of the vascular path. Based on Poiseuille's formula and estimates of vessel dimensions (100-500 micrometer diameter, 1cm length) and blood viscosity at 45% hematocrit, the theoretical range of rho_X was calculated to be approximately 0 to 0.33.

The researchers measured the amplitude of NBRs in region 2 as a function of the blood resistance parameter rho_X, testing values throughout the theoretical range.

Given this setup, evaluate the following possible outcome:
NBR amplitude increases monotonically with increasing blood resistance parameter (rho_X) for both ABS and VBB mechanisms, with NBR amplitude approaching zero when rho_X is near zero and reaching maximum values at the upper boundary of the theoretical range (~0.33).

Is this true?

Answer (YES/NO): YES